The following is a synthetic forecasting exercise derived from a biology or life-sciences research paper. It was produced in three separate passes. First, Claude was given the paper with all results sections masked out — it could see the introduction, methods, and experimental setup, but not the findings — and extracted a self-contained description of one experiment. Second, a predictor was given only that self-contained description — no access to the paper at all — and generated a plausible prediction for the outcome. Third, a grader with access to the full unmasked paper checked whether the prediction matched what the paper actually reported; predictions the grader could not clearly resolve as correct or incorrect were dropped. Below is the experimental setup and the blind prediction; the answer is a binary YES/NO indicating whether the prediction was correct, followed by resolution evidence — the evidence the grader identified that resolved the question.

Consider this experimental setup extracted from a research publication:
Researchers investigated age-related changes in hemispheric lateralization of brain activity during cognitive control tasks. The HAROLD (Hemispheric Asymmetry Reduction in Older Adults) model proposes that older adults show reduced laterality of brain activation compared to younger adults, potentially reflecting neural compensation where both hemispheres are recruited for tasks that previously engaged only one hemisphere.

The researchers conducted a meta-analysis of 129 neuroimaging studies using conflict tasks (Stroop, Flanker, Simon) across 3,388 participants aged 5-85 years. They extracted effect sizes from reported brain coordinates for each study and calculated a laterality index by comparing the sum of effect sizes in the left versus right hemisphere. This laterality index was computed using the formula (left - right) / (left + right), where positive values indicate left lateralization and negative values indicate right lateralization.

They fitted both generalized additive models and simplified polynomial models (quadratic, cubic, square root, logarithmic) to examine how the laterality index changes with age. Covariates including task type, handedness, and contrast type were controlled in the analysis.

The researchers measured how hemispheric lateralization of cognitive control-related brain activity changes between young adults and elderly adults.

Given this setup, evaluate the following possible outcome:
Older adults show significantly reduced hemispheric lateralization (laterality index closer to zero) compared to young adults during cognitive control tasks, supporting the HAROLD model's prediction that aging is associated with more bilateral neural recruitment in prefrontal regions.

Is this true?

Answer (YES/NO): NO